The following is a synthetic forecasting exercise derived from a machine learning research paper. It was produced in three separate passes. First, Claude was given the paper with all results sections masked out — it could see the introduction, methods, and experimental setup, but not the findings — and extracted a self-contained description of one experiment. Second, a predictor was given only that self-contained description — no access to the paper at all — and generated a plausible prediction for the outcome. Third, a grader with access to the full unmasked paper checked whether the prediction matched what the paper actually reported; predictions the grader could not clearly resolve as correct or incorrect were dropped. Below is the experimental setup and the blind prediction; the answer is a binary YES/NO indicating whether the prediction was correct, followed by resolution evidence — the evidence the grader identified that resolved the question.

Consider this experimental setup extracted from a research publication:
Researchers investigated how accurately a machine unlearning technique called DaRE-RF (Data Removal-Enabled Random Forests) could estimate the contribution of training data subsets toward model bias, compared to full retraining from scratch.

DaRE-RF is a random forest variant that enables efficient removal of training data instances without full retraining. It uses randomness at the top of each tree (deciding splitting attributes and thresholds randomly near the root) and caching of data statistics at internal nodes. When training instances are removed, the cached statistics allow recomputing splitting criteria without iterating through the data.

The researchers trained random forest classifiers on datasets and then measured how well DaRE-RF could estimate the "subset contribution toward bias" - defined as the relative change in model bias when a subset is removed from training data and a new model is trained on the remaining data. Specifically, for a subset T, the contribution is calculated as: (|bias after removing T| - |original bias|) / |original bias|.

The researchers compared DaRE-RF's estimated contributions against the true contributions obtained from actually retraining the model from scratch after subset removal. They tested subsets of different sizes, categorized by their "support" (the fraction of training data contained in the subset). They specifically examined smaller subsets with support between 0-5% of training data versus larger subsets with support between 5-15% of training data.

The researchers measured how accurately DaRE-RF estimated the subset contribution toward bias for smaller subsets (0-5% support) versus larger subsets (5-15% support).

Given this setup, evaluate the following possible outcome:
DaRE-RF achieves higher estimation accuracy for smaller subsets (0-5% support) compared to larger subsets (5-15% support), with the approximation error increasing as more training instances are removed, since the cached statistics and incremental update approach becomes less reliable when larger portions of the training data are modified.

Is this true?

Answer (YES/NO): YES